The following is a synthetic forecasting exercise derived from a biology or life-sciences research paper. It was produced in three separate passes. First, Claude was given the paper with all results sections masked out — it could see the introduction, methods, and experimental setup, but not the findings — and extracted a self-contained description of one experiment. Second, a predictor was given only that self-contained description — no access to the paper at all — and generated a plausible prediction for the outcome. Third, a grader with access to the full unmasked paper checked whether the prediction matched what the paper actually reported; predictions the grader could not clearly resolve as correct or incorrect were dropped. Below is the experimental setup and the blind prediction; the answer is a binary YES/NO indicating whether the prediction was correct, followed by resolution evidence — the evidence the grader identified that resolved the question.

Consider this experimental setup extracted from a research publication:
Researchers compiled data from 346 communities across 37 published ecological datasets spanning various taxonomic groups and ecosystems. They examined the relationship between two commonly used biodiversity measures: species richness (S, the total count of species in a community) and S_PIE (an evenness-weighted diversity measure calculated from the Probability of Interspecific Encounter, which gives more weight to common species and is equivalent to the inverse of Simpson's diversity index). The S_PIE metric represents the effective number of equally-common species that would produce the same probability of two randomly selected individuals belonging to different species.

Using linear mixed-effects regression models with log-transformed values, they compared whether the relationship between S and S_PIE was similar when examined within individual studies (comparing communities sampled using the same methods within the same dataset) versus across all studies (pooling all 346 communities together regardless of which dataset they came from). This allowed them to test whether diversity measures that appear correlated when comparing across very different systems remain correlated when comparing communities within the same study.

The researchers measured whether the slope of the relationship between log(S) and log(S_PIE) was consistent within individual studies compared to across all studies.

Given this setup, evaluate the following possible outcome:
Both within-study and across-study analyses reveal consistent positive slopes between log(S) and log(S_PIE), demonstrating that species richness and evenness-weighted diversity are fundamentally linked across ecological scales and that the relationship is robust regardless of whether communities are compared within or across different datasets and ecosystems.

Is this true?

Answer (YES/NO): NO